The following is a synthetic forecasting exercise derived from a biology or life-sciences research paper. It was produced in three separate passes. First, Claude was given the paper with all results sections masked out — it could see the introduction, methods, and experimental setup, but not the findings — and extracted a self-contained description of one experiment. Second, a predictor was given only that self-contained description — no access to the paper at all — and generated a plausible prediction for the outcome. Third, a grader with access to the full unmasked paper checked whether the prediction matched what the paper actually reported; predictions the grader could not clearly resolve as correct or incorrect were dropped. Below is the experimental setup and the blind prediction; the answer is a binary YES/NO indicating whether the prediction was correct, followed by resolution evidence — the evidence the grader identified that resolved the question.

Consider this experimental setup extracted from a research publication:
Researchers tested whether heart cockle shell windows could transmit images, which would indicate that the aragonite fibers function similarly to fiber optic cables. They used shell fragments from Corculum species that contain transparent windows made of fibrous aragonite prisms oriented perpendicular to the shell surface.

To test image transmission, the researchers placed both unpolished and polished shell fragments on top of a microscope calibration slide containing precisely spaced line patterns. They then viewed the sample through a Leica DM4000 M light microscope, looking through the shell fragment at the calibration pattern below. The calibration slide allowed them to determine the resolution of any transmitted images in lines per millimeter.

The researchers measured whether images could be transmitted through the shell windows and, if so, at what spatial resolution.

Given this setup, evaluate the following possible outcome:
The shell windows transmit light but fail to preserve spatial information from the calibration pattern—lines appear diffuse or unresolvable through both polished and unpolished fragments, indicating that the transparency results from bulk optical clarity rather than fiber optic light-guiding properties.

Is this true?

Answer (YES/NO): NO